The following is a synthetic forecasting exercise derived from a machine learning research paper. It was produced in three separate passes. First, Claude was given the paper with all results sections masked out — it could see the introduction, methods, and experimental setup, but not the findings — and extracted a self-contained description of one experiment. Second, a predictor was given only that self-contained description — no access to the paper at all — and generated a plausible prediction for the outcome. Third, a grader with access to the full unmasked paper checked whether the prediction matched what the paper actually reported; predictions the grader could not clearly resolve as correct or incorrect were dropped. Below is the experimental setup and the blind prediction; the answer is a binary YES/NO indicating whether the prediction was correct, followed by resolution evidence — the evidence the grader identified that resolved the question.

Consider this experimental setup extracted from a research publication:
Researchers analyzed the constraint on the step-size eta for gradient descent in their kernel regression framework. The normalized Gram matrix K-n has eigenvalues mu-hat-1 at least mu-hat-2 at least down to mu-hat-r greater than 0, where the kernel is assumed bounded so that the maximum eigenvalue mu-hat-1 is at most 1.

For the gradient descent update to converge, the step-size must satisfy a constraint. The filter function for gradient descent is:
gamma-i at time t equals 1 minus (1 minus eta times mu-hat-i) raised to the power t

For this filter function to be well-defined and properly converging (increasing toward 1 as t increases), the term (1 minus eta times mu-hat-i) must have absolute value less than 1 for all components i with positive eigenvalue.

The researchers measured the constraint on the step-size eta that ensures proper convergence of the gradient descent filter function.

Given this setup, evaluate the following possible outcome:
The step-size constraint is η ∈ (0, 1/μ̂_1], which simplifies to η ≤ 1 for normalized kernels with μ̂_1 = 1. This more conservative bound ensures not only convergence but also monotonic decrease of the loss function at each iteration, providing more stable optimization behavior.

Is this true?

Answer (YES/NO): NO